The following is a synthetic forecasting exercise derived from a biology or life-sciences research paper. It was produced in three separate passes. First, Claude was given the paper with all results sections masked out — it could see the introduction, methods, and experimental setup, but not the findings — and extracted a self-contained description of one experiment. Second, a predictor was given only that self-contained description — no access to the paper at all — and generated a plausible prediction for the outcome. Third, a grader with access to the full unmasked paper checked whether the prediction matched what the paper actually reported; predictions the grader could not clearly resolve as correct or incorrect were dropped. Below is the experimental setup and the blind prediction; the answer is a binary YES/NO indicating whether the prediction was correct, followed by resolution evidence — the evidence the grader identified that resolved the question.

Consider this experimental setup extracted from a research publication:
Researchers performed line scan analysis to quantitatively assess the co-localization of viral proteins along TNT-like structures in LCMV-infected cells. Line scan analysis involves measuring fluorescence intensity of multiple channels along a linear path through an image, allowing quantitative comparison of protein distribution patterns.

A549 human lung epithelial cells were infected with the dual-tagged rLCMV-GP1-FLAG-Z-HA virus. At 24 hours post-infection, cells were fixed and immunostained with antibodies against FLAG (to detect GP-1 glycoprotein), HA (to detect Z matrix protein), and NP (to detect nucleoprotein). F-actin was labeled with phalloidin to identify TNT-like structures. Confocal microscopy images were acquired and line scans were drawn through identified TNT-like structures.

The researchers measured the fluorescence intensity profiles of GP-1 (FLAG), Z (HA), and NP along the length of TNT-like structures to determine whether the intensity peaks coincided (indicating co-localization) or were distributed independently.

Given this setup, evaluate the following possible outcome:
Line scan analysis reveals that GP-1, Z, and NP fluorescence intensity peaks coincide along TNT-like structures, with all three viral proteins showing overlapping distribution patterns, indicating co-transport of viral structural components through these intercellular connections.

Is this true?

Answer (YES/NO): YES